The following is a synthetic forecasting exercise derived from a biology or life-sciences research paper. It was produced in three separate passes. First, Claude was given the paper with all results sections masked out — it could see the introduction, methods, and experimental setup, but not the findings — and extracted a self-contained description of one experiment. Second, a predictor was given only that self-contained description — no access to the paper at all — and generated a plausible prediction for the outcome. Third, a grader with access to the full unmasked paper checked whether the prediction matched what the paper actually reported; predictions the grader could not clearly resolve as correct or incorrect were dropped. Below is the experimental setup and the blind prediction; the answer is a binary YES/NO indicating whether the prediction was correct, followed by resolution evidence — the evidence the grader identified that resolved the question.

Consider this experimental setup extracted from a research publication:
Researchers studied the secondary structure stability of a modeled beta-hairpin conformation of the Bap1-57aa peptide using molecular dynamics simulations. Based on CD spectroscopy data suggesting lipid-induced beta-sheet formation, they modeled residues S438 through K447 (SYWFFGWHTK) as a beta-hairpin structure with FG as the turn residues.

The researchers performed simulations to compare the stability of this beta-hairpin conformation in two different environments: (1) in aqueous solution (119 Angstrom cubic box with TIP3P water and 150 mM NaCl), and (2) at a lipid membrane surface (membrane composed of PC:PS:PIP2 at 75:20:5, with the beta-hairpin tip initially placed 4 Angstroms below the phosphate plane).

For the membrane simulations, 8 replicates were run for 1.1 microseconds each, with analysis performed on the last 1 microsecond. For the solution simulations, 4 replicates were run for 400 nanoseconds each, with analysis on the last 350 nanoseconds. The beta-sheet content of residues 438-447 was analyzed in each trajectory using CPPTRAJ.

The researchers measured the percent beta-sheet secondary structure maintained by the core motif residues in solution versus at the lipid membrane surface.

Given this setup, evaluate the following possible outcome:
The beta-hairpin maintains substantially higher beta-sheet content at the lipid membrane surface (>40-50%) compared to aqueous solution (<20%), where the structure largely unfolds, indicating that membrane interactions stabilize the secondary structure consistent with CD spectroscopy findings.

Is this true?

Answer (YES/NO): YES